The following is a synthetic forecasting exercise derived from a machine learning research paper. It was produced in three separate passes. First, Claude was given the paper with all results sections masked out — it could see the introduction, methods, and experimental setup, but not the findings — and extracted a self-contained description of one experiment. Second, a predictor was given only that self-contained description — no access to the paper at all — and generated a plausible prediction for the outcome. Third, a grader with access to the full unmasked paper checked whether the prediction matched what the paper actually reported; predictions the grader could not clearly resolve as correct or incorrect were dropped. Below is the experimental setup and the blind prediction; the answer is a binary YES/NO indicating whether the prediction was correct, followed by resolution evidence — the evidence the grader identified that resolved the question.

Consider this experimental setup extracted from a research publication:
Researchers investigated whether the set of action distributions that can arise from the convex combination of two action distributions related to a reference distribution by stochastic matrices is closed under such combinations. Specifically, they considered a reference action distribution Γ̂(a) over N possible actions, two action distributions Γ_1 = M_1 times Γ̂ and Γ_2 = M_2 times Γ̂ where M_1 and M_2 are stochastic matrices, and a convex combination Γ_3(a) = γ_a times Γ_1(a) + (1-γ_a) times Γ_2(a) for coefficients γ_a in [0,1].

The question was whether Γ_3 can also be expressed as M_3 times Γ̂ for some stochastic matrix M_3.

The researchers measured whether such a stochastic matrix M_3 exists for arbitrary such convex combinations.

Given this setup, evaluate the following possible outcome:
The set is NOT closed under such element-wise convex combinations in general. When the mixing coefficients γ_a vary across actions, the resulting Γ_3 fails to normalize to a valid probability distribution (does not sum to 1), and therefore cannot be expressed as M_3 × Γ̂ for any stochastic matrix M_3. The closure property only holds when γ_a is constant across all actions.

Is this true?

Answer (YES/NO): NO